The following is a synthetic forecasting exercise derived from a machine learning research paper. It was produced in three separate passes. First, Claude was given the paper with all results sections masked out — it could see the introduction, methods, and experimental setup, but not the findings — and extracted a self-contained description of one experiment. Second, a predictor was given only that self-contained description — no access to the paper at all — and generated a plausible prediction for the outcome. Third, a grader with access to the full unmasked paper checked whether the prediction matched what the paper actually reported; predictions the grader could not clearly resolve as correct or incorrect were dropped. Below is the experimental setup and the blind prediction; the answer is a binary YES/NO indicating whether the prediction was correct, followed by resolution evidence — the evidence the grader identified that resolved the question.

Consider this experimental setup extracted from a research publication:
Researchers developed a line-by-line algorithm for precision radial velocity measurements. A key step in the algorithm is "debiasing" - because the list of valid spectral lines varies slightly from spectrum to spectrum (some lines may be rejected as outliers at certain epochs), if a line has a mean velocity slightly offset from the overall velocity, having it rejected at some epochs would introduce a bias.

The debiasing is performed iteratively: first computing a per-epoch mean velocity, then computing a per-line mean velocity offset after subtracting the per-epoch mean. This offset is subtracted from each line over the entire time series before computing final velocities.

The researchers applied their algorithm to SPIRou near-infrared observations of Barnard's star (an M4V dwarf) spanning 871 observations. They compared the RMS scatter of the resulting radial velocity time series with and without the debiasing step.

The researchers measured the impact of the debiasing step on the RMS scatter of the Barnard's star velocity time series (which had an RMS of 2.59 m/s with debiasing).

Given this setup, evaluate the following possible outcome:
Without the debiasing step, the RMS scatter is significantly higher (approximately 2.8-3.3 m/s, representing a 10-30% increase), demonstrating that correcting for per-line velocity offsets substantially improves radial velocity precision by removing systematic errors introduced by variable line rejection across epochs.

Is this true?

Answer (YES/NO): YES